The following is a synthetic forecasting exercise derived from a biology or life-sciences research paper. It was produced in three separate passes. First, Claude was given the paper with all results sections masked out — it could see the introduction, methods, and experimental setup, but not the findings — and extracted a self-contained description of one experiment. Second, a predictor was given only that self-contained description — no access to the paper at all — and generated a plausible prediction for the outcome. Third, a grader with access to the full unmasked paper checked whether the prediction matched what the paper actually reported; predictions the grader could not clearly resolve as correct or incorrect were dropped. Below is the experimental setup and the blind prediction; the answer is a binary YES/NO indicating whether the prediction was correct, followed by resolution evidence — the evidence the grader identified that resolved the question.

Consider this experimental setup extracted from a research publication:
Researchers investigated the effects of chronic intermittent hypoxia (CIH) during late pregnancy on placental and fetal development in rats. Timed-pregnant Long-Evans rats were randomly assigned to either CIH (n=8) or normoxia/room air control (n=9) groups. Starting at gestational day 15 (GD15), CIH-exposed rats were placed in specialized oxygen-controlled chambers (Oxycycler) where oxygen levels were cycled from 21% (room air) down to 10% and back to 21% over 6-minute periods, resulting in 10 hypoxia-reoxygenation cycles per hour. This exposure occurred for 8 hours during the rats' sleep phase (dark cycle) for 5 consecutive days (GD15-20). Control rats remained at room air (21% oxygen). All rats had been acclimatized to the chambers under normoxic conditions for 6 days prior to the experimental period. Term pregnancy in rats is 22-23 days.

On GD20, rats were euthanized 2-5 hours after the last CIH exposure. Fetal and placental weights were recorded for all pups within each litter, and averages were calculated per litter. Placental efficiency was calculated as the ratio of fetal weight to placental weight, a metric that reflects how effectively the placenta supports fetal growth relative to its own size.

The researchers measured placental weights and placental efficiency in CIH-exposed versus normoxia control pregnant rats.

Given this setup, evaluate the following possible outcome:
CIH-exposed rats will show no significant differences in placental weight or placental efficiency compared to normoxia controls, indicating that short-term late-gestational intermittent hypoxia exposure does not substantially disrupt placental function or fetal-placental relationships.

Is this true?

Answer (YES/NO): NO